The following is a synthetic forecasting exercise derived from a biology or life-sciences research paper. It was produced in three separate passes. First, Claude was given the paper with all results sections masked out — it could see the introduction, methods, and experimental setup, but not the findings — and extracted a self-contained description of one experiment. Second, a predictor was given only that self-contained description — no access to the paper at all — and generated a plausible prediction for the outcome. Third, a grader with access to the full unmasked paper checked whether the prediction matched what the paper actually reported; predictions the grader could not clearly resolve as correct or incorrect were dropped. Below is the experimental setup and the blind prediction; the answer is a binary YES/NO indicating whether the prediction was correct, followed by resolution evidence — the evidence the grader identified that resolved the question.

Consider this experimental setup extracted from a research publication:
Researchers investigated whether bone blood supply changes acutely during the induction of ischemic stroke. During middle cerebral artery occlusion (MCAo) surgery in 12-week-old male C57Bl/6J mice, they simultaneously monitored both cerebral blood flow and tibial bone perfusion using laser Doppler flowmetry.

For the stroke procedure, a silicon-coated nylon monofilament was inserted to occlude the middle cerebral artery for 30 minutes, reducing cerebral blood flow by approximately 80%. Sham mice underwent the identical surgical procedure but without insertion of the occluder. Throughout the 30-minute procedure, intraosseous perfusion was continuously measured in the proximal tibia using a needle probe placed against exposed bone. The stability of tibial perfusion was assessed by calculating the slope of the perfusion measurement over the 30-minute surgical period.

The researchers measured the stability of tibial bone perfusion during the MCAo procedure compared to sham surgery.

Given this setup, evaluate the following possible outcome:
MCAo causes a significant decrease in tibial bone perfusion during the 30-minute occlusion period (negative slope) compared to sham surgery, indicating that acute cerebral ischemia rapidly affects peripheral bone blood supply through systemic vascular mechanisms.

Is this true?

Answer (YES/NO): NO